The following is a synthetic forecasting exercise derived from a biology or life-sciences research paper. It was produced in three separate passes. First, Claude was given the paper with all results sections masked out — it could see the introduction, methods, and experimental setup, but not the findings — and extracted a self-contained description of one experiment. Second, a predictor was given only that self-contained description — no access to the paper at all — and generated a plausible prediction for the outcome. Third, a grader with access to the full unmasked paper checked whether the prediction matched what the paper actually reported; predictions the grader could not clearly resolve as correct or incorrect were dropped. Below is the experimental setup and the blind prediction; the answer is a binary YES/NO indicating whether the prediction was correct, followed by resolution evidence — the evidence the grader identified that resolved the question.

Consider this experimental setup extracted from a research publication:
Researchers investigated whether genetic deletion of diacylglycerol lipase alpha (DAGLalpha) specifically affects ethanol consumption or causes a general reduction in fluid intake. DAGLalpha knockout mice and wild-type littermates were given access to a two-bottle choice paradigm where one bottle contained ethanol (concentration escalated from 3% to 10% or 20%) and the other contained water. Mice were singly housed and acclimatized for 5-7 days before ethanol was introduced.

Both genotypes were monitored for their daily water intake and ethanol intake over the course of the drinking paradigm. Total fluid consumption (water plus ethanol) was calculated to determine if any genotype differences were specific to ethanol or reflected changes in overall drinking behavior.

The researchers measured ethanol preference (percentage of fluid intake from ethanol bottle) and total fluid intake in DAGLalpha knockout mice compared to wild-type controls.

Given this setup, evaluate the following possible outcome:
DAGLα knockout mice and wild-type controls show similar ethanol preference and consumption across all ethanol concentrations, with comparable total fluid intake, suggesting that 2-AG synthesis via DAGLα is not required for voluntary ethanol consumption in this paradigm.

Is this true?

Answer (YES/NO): NO